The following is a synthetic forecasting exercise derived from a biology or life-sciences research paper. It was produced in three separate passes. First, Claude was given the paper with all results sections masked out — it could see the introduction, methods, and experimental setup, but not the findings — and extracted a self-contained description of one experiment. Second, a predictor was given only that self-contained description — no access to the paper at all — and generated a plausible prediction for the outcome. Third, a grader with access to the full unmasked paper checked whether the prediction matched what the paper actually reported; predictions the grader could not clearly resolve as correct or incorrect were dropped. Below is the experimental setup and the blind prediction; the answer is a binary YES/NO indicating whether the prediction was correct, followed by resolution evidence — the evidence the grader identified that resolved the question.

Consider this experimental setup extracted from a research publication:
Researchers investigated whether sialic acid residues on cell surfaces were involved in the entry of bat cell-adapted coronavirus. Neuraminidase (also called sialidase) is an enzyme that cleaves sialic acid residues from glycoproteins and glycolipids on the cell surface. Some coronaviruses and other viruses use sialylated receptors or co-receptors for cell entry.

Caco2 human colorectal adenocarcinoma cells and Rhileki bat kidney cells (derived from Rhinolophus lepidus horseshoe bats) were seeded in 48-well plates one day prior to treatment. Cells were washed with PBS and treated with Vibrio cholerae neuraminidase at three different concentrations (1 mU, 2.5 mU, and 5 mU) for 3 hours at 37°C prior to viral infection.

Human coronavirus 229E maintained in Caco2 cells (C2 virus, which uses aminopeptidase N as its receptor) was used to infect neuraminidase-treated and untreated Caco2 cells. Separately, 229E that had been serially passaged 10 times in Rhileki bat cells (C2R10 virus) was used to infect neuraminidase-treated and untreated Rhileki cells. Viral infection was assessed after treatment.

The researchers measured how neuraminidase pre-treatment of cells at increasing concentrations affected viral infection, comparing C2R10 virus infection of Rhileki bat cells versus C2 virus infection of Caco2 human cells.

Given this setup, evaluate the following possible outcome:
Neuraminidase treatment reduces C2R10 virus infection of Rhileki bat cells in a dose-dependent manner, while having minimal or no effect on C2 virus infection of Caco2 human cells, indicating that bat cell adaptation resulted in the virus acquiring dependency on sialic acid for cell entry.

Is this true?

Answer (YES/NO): NO